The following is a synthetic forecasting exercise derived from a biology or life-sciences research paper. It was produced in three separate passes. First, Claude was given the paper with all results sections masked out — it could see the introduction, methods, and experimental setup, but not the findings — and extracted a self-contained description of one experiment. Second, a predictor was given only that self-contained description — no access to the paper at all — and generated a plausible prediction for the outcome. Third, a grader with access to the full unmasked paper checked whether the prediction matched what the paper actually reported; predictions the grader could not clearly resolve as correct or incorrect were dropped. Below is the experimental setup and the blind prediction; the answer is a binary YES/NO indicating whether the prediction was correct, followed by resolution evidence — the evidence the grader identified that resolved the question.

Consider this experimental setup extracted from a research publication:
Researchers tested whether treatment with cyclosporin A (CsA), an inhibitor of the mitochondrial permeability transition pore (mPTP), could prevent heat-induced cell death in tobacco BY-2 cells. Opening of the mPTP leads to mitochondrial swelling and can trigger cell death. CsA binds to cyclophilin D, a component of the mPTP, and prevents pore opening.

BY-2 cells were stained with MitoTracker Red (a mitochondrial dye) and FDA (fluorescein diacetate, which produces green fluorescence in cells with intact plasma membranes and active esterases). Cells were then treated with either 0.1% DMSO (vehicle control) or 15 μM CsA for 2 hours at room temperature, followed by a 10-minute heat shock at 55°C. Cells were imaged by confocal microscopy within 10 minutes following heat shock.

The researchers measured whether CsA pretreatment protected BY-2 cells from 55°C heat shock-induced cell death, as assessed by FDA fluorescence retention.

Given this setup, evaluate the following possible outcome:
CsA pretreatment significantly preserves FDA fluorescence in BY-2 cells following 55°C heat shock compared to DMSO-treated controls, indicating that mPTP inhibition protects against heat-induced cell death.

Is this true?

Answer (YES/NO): NO